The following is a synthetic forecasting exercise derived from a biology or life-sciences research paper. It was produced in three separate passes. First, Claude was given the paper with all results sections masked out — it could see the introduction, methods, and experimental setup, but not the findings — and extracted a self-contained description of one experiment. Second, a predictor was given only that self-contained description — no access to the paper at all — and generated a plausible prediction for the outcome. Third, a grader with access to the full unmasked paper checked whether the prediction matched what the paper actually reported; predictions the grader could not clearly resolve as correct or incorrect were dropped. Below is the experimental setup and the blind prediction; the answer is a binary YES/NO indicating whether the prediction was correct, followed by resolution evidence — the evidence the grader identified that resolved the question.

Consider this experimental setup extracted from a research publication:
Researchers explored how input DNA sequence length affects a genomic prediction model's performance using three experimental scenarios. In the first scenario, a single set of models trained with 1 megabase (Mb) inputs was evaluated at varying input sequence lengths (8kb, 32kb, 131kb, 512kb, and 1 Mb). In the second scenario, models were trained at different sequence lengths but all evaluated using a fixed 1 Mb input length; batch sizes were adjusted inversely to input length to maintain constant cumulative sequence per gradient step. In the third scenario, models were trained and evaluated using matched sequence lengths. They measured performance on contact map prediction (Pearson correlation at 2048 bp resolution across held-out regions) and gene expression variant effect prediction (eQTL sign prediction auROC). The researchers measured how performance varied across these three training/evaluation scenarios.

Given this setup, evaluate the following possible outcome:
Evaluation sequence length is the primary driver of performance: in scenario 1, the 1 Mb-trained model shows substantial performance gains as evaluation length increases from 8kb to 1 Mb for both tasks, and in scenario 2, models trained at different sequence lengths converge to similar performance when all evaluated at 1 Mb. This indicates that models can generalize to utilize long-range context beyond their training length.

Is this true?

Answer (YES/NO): NO